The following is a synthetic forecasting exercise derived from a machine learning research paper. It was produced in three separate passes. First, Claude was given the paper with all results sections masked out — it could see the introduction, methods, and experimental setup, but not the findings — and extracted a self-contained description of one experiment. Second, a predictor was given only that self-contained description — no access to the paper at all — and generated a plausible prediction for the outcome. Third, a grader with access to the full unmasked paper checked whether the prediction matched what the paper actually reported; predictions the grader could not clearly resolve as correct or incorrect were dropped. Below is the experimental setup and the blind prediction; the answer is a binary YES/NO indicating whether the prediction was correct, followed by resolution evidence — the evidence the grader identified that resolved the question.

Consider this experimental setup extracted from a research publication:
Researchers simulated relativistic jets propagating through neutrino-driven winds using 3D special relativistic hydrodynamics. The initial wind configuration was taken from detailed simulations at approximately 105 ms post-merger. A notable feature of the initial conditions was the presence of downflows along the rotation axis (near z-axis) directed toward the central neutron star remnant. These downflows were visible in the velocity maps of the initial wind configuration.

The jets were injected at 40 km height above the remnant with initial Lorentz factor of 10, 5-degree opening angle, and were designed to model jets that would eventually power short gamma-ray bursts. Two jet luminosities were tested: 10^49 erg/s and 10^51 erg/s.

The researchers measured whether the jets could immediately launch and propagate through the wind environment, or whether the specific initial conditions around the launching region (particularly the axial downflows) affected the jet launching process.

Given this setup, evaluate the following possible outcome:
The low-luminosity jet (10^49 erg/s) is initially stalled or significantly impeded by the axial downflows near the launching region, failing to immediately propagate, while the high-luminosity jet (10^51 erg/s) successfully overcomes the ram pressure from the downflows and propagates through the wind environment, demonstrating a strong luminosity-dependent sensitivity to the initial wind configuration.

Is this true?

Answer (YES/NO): NO